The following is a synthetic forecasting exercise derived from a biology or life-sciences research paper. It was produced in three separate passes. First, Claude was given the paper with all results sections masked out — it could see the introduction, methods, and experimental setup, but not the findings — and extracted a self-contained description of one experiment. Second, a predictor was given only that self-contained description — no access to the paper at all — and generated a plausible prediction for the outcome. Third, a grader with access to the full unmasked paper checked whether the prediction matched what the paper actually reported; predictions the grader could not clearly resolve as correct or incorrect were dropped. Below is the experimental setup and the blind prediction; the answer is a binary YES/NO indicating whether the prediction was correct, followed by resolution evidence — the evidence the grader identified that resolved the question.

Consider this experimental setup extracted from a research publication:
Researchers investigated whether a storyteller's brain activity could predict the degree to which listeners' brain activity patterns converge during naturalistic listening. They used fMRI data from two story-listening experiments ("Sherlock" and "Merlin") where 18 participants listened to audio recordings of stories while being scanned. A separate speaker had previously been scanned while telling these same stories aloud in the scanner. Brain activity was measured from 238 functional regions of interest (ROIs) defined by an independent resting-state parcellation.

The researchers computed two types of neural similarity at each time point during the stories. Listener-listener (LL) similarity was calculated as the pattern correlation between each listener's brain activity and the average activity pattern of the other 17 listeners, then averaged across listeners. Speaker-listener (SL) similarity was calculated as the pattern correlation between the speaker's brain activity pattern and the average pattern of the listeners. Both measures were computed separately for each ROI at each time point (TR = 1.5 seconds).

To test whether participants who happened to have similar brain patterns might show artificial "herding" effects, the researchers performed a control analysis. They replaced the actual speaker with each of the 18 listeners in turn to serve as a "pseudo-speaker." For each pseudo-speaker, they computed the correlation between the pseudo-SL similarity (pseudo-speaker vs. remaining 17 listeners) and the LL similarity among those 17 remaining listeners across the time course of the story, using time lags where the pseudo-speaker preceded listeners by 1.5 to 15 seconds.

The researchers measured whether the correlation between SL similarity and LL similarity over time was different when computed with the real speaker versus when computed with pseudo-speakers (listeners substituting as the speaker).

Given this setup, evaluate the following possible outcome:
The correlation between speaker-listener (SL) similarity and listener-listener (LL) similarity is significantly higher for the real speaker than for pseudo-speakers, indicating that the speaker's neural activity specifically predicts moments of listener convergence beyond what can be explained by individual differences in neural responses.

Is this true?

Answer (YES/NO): YES